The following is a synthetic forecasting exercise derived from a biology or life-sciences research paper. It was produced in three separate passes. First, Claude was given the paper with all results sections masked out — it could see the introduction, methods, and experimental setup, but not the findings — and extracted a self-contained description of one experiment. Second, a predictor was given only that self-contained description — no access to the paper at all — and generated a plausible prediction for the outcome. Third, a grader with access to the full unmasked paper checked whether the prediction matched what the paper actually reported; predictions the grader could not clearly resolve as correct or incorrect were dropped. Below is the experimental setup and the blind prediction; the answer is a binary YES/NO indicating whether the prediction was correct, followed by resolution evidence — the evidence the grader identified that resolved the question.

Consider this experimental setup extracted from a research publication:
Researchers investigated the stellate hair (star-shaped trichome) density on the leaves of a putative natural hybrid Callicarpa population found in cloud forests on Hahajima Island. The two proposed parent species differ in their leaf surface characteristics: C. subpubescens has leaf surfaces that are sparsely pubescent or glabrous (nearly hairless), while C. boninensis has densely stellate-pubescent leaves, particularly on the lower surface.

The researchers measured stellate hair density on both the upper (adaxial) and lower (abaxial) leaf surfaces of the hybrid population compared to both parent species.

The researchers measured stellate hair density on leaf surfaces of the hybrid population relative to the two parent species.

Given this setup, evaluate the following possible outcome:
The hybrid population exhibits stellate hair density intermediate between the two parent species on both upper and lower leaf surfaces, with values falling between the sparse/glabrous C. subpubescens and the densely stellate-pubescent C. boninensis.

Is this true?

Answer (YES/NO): YES